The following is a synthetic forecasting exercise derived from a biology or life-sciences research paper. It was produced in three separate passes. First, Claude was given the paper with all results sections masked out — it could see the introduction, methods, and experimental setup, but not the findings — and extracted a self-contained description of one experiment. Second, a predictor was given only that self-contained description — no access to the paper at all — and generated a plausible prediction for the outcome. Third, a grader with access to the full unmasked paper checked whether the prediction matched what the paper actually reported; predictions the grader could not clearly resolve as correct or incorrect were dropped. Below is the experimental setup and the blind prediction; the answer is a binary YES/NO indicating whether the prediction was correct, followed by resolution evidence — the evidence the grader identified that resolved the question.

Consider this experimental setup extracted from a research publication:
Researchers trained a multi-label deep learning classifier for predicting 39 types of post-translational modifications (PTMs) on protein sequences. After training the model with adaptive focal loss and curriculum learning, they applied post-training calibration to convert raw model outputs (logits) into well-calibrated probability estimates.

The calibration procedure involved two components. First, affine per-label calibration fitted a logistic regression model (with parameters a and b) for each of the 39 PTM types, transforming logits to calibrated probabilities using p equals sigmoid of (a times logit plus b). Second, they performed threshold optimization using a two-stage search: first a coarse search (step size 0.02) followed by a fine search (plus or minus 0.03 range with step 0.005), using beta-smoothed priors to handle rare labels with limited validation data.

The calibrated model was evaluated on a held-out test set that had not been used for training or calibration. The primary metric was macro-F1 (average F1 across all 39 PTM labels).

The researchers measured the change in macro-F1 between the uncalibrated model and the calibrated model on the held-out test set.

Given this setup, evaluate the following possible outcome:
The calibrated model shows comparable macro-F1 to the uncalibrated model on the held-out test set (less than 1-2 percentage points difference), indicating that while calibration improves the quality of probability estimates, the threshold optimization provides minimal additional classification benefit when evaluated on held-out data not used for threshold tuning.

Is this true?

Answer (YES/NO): NO